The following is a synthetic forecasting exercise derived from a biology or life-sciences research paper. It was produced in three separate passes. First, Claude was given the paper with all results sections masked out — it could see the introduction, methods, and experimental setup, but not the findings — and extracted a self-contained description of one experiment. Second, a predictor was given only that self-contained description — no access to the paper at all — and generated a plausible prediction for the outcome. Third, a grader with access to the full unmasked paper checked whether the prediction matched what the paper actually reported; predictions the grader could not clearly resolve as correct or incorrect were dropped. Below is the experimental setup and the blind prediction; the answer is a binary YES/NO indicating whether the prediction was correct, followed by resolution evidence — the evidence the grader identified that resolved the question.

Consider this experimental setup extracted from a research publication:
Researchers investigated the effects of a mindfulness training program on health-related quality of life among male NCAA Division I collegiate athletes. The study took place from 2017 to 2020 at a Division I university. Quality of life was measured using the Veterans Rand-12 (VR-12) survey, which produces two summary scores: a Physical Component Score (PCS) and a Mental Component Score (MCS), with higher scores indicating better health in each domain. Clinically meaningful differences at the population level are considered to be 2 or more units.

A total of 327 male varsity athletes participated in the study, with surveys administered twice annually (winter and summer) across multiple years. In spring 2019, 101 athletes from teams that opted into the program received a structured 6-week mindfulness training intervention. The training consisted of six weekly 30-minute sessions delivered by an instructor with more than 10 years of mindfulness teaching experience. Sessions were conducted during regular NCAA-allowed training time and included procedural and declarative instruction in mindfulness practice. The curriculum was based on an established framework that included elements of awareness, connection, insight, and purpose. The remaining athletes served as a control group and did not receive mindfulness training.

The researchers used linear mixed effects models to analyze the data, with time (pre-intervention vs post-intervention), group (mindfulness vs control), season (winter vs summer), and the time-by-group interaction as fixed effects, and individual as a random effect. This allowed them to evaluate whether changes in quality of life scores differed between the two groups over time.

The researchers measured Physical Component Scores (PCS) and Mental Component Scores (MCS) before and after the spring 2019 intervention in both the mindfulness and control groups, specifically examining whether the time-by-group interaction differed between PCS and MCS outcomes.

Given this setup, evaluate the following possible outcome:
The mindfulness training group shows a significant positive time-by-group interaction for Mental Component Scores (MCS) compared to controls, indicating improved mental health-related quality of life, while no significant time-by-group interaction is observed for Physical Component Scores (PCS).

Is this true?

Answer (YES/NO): NO